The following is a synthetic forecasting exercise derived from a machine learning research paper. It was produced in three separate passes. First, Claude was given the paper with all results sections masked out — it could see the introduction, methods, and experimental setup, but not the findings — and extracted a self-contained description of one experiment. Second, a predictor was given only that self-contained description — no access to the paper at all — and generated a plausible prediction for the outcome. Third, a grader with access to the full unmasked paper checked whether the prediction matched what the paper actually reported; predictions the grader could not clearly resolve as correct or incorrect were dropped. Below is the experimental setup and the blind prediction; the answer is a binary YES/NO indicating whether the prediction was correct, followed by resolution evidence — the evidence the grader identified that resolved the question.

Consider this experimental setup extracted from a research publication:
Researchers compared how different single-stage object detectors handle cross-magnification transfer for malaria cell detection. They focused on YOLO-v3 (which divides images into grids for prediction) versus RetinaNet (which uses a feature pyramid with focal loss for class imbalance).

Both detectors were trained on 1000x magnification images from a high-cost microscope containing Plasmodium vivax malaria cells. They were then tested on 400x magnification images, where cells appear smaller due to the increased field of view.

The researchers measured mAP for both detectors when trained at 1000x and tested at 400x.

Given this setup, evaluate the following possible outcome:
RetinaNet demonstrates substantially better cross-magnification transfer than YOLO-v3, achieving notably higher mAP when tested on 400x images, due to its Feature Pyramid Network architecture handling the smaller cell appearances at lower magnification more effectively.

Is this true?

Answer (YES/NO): NO